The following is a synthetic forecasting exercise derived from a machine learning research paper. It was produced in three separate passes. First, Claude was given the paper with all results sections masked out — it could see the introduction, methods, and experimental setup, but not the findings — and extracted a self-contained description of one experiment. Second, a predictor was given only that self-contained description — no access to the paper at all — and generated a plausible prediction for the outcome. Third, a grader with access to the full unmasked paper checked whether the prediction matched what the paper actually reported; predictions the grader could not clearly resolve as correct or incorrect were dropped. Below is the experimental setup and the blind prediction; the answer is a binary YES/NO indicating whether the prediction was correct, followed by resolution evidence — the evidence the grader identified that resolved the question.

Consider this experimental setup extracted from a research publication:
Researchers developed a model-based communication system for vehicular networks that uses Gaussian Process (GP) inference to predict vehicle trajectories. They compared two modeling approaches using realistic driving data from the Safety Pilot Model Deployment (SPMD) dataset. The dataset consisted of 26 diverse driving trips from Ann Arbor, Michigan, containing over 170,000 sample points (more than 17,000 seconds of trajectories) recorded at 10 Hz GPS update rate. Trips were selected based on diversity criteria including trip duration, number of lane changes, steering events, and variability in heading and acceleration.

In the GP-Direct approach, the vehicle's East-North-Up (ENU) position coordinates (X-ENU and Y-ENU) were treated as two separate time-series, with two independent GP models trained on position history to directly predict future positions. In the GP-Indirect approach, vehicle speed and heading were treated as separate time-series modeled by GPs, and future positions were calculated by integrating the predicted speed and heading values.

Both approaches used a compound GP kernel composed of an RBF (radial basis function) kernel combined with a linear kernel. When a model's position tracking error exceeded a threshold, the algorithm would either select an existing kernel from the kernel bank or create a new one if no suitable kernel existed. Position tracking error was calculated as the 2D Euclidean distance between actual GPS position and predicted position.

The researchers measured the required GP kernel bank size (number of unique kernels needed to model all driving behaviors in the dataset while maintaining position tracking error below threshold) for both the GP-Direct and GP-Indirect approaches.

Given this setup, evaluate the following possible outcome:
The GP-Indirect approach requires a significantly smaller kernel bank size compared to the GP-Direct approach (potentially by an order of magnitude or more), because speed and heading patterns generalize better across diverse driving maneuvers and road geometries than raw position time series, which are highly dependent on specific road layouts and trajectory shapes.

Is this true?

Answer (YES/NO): YES